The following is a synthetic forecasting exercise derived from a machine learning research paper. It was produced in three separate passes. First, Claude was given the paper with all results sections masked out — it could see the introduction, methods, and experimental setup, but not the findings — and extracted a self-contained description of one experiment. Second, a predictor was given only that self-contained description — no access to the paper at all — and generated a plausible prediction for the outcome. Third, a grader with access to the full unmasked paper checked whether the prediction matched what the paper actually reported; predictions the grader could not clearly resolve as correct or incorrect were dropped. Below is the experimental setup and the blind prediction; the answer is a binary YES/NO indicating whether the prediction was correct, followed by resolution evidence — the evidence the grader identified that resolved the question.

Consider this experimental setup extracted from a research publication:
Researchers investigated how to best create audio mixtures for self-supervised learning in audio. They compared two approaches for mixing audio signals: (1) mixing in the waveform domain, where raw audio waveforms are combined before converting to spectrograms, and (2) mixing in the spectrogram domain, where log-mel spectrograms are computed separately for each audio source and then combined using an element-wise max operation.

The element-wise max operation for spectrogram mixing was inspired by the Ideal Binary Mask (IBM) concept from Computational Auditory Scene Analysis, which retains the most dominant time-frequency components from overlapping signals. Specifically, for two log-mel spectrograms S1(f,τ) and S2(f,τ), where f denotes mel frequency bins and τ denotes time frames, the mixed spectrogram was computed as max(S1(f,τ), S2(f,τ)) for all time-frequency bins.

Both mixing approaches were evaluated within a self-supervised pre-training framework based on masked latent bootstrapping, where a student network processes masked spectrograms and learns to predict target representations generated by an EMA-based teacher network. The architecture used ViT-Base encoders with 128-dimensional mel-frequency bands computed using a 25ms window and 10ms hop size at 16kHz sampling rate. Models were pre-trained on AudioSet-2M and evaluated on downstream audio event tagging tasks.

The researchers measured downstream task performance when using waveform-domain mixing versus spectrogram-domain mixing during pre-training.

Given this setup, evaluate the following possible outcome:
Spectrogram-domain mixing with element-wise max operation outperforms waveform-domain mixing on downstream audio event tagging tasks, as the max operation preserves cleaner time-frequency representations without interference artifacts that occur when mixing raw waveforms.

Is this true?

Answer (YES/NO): YES